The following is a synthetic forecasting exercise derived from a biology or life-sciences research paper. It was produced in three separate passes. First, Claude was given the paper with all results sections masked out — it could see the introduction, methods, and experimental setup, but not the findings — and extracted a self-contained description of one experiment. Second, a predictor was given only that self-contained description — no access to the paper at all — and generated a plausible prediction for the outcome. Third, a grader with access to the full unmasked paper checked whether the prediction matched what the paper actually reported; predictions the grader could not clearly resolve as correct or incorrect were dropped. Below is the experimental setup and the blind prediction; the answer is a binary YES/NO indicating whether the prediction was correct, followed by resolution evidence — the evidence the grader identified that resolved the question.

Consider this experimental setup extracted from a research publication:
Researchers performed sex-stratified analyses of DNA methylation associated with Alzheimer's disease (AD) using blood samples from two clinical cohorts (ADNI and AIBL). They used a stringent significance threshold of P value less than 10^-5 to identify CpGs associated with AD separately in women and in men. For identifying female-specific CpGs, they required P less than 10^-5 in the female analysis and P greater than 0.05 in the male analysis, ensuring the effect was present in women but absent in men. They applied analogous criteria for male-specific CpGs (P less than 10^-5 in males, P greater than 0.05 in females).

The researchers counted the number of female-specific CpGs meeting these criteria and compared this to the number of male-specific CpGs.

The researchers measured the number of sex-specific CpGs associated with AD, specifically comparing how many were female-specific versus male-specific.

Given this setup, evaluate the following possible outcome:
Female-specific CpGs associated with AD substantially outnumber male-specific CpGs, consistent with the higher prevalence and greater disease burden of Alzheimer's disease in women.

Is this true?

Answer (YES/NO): YES